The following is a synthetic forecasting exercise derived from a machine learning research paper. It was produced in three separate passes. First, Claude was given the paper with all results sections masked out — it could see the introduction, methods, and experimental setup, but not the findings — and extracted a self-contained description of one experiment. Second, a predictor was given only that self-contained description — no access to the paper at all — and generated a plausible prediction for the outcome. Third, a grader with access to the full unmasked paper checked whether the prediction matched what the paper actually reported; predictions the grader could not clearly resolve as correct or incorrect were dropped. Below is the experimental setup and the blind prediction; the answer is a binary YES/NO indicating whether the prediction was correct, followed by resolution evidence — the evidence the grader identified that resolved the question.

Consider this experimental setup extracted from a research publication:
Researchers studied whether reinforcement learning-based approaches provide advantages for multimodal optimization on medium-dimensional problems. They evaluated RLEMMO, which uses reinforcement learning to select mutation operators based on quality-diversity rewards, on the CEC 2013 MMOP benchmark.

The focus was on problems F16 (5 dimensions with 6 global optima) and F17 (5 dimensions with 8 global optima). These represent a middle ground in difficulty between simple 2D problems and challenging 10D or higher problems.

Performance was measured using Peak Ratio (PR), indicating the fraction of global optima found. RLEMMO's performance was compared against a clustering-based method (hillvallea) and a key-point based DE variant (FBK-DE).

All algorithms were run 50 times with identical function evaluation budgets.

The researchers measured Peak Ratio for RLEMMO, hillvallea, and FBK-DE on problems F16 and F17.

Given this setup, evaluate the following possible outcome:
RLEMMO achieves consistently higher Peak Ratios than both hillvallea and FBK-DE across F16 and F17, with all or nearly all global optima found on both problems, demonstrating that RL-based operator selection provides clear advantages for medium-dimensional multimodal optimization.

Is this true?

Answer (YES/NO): NO